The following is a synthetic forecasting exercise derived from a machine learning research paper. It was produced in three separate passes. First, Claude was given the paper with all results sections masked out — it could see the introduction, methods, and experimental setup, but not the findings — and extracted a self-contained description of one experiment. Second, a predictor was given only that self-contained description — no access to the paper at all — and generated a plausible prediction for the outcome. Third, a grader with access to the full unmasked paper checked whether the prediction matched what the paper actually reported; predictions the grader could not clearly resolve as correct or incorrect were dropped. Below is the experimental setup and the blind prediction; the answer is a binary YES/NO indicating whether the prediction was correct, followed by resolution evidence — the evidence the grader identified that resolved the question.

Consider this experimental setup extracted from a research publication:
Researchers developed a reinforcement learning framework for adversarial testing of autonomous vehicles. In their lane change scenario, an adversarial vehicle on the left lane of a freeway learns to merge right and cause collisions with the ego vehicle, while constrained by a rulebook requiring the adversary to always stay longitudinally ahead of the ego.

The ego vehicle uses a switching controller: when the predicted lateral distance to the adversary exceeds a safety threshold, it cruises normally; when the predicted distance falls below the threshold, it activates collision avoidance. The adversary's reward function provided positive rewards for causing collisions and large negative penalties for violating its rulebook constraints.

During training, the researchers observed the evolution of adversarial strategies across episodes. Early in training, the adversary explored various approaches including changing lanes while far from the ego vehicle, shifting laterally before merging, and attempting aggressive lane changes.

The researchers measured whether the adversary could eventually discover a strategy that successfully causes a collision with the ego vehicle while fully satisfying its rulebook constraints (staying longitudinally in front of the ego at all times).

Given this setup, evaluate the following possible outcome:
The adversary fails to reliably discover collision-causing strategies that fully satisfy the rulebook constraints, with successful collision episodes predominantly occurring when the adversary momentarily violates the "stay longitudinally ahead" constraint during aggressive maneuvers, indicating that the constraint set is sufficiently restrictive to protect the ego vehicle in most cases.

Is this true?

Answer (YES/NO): NO